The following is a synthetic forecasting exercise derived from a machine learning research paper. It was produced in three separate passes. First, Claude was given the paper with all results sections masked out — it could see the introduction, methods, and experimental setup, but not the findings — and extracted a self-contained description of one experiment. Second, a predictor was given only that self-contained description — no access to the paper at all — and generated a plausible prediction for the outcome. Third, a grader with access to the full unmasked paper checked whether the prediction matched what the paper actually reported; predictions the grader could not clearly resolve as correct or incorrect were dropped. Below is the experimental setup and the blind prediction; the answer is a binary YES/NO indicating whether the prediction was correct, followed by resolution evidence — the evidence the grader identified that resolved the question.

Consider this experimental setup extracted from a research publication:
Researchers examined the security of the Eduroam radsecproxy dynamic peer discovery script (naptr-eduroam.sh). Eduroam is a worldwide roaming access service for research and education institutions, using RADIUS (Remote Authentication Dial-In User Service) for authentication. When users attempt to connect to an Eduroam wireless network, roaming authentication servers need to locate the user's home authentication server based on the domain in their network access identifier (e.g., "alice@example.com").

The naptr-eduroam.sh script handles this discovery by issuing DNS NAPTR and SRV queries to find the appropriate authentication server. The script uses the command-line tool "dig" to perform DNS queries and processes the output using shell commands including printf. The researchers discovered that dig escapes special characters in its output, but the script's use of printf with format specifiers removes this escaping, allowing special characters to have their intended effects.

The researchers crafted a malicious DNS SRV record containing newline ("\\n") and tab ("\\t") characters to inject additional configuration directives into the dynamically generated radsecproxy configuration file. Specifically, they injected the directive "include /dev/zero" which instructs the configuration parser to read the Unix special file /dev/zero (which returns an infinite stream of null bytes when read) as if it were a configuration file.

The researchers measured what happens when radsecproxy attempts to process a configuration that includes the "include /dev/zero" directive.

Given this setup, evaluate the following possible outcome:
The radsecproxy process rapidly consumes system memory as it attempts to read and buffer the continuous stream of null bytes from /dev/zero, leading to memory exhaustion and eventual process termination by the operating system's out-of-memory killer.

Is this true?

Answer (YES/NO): NO